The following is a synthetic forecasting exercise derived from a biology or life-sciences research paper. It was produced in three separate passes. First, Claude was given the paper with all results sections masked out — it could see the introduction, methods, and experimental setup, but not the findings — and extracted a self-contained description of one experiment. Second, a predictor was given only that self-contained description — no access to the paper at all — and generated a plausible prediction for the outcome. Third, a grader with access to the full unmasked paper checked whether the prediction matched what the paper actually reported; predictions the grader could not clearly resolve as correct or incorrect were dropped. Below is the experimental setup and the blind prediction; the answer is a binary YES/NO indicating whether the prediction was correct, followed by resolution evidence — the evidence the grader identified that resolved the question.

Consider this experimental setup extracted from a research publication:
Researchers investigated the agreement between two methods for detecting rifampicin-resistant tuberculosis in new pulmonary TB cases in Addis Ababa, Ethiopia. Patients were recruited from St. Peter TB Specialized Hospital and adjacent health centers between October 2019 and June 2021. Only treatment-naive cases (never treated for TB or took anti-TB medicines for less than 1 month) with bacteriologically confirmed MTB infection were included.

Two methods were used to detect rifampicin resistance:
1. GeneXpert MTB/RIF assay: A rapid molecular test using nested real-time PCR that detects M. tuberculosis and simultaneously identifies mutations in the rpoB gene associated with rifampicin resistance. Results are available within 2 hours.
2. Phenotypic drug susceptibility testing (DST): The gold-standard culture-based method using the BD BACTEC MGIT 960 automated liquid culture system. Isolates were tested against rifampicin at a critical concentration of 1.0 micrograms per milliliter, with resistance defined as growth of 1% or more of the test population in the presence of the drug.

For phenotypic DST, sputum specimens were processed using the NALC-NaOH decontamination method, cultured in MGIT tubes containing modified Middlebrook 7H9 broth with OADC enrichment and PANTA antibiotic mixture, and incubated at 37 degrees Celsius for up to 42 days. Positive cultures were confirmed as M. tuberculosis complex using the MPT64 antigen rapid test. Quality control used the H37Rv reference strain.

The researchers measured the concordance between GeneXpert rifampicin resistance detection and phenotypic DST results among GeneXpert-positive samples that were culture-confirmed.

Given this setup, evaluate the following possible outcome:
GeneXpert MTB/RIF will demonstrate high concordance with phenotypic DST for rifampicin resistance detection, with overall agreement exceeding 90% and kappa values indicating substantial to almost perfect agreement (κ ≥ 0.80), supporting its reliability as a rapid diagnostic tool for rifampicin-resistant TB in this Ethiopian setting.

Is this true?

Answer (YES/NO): NO